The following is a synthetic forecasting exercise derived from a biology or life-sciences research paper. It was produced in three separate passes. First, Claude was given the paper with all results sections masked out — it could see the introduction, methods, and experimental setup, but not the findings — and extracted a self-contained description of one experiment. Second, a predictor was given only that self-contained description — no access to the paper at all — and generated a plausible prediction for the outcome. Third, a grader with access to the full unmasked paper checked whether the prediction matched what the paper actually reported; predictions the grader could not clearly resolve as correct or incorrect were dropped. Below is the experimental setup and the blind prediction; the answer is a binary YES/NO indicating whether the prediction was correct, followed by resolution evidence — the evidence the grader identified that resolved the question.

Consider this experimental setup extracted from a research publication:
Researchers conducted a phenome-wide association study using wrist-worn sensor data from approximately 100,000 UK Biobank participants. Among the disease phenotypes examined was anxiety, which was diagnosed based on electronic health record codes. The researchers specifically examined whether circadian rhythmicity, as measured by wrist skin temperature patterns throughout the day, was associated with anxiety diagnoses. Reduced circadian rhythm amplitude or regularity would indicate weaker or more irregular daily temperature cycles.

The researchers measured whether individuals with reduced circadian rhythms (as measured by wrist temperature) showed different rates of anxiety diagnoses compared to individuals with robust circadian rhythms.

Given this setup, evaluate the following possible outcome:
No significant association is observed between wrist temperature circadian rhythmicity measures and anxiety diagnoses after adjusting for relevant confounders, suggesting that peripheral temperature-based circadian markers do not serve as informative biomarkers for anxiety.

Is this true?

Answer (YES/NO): NO